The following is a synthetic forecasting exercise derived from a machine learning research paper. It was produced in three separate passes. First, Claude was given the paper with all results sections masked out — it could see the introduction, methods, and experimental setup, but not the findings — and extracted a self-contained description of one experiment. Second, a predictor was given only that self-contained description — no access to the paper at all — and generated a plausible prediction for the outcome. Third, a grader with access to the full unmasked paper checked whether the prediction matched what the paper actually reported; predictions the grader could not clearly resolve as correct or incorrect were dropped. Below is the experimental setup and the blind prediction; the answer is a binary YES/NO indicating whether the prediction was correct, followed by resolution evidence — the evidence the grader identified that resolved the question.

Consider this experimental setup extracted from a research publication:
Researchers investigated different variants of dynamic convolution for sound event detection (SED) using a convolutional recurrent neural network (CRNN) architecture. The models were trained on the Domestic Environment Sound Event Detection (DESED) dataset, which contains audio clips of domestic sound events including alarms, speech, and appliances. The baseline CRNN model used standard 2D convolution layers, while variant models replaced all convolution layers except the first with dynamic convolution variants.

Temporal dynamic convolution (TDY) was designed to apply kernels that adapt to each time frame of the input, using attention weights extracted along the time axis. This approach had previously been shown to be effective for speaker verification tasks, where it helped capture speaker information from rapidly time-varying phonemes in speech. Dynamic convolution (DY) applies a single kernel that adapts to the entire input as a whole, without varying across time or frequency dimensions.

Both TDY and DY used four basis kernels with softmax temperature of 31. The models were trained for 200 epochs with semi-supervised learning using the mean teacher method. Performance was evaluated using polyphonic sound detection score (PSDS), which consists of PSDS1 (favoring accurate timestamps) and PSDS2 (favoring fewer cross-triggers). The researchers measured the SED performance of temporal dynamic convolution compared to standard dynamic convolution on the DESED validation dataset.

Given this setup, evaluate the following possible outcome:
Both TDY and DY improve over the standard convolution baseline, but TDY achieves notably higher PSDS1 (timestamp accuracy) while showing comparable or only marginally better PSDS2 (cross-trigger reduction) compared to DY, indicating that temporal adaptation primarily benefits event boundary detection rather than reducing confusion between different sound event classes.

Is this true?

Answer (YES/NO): NO